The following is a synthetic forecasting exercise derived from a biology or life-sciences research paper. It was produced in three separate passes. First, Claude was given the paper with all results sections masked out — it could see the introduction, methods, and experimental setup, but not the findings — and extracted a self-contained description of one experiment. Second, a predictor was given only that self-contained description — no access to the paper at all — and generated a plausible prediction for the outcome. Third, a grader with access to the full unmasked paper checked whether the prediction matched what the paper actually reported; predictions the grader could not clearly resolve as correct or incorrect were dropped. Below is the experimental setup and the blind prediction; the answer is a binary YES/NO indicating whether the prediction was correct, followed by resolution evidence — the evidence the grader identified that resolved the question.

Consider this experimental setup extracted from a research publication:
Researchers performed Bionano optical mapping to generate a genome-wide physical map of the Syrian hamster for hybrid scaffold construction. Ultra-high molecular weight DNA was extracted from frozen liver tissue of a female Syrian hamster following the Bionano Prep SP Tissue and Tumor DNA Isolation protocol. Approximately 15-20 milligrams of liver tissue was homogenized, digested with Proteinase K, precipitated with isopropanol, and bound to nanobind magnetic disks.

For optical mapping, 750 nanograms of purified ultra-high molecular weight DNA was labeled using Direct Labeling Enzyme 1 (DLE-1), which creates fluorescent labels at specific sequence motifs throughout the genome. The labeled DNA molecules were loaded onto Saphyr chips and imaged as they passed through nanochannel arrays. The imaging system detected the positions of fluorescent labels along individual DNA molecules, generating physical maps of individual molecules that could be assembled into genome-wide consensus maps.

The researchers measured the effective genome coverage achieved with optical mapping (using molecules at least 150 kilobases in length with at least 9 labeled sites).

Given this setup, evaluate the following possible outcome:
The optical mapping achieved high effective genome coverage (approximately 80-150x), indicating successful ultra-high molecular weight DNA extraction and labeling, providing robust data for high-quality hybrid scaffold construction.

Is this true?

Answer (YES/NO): YES